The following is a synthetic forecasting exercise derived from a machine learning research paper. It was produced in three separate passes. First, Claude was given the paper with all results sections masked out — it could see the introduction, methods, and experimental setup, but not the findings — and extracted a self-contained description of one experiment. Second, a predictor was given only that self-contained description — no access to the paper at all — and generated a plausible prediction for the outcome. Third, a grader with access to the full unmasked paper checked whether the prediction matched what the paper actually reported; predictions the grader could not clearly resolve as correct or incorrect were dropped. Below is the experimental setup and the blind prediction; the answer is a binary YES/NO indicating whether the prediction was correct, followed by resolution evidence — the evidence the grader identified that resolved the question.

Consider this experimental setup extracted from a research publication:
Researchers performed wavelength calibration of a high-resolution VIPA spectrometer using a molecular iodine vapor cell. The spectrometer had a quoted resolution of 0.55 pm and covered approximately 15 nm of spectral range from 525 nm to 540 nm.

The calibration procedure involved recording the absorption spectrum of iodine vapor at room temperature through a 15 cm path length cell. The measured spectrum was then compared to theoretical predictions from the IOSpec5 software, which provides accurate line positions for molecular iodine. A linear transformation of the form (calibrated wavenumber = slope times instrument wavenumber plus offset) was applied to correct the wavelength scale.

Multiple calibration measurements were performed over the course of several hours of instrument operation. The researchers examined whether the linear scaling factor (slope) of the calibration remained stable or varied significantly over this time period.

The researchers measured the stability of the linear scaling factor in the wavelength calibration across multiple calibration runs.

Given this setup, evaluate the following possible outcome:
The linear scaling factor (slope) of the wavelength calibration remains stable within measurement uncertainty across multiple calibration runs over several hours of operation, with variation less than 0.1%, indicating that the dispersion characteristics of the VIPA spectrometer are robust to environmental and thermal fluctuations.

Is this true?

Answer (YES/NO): YES